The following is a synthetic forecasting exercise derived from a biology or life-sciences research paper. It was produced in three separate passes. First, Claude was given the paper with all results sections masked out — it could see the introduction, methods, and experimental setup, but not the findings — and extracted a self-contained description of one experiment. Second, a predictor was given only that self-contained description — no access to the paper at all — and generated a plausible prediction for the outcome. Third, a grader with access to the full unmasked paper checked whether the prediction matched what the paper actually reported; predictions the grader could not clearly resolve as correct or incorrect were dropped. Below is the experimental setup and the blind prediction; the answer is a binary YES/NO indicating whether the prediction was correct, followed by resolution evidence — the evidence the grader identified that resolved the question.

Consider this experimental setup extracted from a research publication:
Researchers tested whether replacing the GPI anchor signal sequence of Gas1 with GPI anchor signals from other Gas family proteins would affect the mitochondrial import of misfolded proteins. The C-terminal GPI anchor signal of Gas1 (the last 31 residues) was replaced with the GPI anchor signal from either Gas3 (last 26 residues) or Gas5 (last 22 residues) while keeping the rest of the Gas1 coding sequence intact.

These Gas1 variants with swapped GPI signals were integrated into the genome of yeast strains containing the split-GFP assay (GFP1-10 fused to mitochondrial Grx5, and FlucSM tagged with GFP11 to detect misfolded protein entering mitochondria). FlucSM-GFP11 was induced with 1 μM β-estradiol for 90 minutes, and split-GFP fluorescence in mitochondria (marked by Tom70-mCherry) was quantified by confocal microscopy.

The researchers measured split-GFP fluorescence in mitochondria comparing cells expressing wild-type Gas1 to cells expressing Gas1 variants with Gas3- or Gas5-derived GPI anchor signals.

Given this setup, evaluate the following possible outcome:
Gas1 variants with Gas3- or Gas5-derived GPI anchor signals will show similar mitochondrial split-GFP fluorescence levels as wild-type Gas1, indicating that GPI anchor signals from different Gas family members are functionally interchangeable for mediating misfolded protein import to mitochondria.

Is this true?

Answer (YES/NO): NO